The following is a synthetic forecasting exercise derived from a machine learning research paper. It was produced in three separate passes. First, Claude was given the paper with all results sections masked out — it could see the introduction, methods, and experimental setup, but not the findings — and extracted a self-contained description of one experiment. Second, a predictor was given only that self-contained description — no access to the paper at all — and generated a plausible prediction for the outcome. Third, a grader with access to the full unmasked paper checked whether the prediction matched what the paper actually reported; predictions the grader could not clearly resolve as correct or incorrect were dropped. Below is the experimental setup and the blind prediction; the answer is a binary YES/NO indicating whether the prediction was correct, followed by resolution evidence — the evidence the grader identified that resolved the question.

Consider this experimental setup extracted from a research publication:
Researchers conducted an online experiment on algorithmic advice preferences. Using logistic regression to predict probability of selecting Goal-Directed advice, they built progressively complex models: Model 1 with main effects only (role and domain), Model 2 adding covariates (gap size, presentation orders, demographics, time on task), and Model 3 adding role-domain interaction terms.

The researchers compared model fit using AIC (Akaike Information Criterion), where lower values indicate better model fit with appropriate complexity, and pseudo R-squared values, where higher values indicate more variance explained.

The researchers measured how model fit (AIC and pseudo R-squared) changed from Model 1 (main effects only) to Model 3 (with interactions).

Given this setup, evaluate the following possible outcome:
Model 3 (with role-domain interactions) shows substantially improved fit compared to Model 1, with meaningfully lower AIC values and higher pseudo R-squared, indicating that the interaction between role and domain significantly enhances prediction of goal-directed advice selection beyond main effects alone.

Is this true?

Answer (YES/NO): NO